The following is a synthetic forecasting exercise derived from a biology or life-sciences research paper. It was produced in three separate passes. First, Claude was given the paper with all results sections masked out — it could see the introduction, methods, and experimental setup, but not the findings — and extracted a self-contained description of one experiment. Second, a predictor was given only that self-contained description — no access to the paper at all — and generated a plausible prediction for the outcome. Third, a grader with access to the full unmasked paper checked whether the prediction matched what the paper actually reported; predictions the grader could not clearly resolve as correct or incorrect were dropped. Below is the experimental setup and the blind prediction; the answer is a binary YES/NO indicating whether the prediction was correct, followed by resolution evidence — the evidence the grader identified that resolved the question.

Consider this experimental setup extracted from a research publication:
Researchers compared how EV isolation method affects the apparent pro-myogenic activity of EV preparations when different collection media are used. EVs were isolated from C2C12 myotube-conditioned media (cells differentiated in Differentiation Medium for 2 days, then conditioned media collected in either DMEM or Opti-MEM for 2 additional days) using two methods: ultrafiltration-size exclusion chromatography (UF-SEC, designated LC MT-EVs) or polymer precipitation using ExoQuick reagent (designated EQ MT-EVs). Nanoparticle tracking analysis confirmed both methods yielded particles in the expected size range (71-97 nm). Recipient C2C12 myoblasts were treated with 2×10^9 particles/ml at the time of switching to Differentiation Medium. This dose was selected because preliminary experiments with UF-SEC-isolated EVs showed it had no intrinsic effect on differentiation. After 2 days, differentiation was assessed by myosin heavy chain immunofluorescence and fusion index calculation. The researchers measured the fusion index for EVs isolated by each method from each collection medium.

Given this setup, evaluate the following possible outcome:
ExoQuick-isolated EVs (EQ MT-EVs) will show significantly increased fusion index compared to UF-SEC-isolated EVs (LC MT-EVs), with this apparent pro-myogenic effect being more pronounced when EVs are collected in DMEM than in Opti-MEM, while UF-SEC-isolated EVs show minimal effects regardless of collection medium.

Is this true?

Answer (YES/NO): NO